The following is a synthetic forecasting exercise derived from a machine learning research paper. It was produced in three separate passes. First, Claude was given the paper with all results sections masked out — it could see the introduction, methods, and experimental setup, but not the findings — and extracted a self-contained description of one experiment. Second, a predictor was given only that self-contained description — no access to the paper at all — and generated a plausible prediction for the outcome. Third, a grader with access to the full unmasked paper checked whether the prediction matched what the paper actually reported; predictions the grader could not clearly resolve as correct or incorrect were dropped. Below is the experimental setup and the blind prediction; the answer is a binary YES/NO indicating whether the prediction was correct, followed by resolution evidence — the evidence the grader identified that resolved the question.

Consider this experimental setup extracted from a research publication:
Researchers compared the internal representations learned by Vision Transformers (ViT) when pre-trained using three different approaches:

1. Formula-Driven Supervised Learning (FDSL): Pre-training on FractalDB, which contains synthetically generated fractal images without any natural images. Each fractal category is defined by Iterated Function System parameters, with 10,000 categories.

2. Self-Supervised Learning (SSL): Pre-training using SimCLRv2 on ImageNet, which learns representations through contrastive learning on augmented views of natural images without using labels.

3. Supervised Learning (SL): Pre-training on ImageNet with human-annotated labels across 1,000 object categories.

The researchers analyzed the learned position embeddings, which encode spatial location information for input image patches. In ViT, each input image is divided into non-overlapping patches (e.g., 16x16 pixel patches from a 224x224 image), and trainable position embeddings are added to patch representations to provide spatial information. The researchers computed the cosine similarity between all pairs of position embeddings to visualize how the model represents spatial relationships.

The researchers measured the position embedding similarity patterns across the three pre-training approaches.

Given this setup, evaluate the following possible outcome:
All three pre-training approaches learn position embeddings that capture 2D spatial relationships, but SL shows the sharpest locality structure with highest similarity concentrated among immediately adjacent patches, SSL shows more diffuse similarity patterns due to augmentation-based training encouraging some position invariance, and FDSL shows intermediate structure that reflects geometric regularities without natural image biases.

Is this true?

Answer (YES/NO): NO